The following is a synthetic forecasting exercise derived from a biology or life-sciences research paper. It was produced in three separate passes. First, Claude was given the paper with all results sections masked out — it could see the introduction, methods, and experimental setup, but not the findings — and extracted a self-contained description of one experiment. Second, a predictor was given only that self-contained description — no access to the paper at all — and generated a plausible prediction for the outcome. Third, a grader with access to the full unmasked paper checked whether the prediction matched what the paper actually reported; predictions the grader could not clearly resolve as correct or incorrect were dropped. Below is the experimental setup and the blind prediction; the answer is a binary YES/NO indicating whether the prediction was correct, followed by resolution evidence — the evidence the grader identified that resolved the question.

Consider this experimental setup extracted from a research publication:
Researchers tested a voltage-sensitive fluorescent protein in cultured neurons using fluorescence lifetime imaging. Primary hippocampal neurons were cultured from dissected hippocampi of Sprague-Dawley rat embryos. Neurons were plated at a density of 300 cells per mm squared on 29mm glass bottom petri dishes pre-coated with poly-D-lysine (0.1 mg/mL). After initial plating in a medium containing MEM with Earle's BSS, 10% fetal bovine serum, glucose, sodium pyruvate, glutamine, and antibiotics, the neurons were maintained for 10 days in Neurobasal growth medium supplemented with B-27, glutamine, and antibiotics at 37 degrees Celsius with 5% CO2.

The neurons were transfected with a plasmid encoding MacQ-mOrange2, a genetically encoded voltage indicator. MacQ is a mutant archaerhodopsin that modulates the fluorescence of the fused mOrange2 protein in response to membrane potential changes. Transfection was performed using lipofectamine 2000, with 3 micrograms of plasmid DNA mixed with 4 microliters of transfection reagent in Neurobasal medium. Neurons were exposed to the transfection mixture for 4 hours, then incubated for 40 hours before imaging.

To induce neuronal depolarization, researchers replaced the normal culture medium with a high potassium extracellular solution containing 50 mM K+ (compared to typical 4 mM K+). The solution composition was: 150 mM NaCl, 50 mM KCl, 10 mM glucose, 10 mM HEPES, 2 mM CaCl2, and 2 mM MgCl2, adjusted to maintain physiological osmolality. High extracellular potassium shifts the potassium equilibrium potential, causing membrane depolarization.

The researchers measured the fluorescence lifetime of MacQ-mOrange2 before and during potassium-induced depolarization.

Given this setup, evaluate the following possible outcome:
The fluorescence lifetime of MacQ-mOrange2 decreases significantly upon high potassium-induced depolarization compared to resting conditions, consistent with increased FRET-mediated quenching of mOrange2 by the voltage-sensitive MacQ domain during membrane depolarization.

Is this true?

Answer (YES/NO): YES